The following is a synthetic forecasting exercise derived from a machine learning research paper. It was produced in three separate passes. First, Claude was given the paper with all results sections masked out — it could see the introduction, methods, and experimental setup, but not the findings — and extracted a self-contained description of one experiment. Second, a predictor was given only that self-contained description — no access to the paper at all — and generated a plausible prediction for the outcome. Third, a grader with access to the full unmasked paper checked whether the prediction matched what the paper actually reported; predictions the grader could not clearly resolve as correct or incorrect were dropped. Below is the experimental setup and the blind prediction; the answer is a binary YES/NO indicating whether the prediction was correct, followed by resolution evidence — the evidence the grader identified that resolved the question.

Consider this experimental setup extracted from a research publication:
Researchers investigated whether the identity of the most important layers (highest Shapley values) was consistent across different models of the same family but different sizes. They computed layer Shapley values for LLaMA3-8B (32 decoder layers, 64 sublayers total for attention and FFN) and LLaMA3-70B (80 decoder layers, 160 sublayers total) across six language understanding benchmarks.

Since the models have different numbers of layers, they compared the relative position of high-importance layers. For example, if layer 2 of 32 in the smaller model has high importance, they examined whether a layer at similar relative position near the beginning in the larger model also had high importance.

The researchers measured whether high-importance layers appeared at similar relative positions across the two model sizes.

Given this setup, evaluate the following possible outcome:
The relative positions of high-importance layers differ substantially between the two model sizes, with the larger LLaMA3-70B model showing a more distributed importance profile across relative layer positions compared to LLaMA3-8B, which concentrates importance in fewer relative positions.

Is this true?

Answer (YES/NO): NO